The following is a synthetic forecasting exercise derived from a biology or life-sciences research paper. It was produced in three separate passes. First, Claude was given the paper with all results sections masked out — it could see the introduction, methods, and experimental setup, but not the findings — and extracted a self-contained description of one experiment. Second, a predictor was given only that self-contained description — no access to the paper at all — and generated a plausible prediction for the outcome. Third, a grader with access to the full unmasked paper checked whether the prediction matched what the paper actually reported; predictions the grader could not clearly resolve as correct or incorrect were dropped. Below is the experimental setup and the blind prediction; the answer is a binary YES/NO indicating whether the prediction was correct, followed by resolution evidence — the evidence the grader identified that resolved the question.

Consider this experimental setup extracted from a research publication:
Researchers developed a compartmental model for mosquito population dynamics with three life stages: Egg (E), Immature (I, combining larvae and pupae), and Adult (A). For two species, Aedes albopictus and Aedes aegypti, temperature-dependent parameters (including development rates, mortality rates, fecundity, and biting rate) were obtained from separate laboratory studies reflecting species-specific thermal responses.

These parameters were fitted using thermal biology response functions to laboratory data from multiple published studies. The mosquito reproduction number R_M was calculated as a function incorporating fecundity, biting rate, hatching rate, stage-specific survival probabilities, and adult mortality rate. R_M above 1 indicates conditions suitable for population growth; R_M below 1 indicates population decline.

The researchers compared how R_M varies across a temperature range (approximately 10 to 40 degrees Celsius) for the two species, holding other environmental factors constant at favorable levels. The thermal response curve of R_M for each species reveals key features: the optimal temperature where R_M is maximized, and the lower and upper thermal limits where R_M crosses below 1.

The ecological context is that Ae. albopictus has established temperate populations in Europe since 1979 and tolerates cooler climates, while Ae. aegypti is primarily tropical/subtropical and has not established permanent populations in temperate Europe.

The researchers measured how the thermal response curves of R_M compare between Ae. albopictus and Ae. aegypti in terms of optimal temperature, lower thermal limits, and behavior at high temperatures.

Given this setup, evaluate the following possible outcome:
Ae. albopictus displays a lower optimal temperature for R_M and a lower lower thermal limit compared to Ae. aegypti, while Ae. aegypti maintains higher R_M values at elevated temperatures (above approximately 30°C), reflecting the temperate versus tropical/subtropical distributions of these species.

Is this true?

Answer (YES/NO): YES